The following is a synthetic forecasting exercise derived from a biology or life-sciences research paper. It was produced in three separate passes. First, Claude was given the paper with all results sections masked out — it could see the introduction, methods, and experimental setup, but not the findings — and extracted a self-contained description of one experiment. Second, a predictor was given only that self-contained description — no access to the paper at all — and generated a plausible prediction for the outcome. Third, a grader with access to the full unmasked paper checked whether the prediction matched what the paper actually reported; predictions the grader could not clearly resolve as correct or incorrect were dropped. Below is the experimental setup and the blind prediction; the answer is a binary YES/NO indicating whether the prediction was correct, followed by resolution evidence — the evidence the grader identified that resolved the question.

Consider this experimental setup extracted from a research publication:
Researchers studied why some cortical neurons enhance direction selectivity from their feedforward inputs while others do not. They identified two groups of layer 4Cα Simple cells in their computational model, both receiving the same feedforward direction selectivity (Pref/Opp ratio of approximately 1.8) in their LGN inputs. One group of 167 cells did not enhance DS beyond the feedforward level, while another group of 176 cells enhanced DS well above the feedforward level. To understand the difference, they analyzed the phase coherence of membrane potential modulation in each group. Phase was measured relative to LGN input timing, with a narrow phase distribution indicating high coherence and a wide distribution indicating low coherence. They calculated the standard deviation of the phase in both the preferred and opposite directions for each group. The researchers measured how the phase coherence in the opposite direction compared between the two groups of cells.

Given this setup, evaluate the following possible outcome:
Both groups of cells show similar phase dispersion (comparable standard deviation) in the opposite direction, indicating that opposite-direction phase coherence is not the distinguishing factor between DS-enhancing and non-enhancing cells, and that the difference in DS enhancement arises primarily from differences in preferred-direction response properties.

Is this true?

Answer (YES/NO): NO